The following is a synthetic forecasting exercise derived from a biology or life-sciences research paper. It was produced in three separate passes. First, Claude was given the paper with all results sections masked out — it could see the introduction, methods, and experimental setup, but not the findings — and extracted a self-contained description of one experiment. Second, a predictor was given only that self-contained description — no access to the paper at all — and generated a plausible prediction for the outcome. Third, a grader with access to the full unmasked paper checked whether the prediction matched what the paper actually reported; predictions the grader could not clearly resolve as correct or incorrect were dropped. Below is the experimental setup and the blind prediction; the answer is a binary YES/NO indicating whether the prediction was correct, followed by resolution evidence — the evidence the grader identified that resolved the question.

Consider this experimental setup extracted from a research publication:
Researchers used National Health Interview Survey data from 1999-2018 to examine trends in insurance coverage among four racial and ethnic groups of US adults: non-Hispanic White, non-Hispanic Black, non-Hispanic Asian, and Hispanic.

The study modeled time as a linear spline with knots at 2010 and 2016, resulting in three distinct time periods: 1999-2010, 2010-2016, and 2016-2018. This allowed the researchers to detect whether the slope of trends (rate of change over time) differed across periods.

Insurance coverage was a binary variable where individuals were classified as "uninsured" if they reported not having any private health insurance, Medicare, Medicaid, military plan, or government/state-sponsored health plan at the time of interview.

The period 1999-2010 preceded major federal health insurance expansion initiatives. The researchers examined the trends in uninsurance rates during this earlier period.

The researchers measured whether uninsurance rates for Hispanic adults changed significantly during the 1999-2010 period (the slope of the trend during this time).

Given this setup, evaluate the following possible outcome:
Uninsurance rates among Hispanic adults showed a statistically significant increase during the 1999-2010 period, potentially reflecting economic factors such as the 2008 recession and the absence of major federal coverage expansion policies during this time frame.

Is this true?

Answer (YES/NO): NO